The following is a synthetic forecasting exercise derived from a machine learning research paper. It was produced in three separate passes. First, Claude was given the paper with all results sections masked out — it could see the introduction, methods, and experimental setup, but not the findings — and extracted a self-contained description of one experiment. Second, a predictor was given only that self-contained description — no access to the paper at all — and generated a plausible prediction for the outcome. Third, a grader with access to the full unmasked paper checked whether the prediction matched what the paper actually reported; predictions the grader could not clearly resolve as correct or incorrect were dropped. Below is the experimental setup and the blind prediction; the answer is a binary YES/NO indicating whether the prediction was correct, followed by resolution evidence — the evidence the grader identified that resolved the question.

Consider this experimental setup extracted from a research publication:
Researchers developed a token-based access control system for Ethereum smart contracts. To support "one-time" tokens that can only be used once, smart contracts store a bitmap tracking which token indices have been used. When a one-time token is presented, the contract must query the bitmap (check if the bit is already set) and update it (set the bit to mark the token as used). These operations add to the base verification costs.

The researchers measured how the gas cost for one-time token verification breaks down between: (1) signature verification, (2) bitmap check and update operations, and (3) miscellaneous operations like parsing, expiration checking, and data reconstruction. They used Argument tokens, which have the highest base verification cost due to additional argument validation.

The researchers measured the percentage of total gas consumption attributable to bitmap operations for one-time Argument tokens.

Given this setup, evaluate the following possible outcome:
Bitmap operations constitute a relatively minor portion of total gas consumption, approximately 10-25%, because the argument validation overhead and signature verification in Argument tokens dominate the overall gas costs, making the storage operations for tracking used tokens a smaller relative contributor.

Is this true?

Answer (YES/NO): NO